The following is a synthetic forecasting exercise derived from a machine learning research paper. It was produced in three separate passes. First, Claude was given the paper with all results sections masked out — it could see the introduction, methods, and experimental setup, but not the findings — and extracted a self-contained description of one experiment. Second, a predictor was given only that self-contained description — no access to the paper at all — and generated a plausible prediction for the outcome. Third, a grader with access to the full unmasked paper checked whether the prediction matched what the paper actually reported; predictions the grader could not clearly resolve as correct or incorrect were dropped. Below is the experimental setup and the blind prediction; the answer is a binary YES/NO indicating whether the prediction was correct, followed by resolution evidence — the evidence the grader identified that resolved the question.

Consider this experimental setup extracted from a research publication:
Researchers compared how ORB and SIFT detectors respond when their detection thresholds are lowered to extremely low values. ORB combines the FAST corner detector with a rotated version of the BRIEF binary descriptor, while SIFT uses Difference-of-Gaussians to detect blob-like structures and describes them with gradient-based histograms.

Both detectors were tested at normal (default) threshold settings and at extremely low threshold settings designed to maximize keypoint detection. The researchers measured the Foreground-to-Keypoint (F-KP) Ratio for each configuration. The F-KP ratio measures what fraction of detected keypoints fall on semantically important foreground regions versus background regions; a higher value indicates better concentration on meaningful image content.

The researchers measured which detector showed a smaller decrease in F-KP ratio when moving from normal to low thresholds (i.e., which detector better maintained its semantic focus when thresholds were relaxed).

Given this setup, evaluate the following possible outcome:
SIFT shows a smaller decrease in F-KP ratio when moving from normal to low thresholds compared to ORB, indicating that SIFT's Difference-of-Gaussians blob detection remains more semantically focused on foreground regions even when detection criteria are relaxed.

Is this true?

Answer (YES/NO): NO